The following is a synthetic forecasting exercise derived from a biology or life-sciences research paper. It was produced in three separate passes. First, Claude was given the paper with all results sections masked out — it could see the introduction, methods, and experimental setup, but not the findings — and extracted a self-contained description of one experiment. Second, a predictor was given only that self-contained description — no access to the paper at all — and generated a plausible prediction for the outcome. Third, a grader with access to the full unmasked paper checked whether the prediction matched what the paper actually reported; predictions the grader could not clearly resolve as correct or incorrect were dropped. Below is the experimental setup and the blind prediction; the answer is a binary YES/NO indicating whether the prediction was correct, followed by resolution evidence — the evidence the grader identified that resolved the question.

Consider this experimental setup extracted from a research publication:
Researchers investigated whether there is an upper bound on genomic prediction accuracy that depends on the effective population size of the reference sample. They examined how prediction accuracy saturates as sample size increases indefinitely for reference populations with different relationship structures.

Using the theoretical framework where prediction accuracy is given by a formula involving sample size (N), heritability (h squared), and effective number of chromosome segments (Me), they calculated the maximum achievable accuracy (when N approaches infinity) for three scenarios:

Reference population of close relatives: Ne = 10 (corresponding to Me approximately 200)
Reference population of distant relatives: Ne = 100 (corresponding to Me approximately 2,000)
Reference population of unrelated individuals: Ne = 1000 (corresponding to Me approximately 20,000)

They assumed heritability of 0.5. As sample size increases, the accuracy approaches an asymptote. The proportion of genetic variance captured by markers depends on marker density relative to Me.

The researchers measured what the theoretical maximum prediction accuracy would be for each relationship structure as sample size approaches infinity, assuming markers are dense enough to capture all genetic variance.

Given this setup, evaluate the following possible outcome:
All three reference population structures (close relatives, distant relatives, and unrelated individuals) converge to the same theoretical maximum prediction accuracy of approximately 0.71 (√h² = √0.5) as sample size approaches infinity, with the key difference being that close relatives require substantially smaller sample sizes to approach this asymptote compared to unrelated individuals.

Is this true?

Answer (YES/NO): NO